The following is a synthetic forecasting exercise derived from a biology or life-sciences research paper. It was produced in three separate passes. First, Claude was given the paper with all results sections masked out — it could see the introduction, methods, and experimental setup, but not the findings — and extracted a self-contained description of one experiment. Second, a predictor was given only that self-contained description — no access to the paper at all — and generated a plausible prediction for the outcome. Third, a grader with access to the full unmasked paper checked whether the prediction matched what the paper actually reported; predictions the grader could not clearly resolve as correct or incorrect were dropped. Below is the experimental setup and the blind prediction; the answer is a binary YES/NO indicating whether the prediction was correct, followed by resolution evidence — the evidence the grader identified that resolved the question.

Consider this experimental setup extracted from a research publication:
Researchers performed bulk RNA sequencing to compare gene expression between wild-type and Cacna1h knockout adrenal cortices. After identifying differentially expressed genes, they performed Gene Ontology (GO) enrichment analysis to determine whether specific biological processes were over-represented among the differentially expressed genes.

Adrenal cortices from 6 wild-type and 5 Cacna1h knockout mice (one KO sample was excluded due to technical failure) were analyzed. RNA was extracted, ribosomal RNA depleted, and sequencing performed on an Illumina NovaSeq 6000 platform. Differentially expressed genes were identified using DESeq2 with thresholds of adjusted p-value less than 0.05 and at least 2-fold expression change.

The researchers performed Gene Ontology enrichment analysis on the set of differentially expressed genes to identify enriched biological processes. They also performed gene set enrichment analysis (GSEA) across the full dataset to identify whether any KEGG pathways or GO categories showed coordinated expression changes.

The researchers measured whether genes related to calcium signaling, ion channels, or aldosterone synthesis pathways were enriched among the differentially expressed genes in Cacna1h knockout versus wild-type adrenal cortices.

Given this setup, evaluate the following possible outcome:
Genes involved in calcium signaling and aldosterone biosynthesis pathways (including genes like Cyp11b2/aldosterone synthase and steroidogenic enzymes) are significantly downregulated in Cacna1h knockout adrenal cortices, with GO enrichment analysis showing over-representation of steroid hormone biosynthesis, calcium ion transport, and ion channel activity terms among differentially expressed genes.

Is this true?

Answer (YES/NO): NO